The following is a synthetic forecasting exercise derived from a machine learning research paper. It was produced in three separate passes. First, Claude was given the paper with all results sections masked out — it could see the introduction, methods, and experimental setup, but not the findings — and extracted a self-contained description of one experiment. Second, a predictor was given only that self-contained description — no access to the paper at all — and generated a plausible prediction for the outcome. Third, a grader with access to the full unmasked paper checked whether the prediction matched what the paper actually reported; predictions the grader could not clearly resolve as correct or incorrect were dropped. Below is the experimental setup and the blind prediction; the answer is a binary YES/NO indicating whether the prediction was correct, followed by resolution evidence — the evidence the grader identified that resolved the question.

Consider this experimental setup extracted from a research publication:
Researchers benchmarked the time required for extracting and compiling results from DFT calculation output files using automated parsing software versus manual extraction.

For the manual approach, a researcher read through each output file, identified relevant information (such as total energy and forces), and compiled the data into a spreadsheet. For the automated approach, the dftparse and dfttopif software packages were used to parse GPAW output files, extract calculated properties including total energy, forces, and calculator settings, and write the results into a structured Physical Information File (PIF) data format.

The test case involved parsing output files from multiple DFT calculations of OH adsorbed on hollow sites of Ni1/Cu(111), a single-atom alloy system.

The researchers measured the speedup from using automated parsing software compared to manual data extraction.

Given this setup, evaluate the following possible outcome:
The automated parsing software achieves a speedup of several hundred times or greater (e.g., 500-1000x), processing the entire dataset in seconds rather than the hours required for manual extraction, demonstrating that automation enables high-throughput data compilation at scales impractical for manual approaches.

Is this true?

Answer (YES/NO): NO